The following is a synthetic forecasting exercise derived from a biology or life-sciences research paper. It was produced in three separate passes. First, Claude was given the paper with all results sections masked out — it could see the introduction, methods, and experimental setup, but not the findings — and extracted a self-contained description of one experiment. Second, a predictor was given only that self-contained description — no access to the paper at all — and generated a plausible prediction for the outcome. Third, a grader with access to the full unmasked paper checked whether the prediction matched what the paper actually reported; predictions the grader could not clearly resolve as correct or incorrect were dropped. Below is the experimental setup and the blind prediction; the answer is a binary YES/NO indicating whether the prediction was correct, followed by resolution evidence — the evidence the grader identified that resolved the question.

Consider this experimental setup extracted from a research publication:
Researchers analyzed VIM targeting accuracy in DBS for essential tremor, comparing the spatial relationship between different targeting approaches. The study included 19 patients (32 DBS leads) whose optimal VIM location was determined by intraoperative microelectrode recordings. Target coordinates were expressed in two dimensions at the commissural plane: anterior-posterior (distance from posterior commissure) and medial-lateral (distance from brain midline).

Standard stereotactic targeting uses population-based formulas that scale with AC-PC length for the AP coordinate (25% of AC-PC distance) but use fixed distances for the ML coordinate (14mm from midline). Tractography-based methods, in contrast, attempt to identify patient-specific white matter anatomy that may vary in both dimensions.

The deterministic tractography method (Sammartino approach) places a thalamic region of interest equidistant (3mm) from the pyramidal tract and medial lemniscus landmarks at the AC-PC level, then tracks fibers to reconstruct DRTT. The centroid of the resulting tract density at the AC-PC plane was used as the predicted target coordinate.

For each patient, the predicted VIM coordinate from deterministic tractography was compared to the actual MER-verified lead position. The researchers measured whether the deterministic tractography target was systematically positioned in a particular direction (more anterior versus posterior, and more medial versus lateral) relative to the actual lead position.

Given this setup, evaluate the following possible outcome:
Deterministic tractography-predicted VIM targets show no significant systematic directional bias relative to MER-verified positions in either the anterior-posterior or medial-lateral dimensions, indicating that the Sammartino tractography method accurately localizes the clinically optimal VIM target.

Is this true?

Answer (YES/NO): NO